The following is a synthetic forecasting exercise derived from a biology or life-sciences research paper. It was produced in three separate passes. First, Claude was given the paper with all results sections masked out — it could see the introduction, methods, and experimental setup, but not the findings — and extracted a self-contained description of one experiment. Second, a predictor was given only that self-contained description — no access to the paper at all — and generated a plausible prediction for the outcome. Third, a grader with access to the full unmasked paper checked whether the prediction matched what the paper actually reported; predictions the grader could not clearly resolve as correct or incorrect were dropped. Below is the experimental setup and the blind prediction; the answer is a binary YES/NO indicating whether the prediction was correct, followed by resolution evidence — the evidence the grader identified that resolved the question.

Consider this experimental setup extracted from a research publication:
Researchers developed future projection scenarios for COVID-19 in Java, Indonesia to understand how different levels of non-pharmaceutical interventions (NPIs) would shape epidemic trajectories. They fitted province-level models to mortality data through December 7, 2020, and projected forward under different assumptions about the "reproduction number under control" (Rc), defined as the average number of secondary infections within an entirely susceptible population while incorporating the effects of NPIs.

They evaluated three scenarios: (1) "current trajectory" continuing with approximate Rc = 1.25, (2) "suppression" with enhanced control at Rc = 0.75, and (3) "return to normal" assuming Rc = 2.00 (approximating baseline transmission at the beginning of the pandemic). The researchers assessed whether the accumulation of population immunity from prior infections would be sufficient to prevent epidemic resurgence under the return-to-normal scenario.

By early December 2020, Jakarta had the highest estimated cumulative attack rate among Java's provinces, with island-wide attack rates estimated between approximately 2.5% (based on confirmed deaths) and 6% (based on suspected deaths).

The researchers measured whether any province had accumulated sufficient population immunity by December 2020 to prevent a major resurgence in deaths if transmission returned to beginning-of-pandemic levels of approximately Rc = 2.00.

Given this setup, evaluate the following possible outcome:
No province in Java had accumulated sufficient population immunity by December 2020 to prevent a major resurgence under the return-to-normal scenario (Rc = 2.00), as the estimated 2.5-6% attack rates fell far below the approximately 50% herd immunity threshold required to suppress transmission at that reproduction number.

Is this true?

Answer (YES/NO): YES